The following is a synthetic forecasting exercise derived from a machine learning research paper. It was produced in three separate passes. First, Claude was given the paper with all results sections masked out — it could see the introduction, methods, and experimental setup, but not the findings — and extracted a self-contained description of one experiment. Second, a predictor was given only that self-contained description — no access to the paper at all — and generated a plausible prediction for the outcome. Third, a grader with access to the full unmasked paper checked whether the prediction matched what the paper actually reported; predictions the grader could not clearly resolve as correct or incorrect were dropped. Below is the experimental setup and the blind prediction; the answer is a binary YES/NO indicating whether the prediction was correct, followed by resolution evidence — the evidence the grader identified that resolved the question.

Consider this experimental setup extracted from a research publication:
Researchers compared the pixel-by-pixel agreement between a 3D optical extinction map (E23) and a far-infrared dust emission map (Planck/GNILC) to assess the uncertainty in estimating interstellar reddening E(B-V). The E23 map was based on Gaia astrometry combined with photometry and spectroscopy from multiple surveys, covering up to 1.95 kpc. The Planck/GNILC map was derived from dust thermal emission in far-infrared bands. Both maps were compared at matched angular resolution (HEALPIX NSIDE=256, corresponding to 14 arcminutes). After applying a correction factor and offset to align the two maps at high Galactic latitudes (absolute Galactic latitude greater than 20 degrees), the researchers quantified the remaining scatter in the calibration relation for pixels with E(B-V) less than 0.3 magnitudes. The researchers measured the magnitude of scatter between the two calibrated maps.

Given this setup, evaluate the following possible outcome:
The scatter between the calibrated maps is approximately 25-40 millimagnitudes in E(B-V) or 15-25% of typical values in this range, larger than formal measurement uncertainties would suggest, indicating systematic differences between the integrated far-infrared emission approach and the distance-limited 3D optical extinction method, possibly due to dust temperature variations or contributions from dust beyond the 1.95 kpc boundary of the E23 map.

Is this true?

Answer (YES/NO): NO